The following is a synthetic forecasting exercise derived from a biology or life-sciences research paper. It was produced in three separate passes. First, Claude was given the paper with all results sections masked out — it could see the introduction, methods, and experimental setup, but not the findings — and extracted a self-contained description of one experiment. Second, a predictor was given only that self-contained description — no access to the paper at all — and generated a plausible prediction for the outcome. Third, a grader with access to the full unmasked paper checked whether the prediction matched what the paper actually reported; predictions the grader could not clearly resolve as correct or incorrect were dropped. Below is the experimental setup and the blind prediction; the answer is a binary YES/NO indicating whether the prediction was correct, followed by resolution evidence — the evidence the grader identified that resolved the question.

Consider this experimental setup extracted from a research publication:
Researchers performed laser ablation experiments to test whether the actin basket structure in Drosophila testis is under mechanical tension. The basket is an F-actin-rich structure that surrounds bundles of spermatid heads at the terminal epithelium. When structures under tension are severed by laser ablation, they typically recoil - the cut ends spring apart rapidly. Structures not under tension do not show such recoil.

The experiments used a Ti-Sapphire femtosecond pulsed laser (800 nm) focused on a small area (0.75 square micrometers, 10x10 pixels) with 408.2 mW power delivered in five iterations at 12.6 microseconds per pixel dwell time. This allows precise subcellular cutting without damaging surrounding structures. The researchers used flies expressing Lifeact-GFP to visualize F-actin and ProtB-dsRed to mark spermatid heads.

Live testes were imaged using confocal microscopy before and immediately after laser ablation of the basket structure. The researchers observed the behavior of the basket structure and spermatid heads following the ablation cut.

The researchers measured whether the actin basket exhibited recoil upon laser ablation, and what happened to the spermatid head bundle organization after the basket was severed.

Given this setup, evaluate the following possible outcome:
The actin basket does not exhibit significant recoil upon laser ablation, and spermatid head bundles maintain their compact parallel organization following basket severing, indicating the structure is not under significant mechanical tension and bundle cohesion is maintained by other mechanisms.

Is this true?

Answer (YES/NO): NO